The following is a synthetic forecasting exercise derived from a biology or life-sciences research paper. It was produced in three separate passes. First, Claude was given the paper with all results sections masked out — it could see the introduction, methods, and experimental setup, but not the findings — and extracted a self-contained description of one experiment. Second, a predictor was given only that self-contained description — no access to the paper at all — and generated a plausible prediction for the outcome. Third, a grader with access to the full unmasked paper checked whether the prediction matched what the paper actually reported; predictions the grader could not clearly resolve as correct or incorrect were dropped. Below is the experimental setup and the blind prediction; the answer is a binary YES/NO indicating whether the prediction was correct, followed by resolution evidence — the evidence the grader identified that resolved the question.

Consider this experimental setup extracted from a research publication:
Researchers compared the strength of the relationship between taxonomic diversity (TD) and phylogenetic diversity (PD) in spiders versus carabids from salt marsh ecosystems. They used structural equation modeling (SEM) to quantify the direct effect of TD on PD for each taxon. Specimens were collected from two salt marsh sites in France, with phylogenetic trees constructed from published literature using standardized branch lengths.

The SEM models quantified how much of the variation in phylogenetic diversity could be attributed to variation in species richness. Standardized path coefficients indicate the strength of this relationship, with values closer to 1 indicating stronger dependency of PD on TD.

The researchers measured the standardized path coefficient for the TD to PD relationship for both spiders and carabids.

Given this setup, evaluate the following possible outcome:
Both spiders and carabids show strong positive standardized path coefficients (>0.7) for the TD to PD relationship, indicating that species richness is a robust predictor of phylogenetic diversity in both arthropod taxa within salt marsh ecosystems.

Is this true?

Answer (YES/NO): YES